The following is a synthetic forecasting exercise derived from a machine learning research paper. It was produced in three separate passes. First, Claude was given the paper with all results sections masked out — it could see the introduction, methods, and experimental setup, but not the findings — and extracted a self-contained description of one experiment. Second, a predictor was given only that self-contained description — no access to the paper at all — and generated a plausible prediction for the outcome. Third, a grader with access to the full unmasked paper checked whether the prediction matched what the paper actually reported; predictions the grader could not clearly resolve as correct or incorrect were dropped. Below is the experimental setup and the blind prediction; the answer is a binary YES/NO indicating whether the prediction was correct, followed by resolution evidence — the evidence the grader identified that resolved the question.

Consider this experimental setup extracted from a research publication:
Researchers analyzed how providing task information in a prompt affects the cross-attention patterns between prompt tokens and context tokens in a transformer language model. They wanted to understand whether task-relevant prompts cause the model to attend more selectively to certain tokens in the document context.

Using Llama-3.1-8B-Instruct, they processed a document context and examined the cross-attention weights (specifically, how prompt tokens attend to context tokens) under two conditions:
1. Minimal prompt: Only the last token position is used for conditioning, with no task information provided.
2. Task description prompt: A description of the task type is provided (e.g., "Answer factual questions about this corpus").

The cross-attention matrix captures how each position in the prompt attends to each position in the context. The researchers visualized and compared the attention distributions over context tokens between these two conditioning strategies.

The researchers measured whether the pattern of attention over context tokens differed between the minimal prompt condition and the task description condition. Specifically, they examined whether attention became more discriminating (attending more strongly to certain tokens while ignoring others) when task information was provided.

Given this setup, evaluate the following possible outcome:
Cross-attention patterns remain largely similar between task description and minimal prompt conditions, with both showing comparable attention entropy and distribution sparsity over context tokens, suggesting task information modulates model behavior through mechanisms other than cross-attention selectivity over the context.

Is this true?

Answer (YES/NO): NO